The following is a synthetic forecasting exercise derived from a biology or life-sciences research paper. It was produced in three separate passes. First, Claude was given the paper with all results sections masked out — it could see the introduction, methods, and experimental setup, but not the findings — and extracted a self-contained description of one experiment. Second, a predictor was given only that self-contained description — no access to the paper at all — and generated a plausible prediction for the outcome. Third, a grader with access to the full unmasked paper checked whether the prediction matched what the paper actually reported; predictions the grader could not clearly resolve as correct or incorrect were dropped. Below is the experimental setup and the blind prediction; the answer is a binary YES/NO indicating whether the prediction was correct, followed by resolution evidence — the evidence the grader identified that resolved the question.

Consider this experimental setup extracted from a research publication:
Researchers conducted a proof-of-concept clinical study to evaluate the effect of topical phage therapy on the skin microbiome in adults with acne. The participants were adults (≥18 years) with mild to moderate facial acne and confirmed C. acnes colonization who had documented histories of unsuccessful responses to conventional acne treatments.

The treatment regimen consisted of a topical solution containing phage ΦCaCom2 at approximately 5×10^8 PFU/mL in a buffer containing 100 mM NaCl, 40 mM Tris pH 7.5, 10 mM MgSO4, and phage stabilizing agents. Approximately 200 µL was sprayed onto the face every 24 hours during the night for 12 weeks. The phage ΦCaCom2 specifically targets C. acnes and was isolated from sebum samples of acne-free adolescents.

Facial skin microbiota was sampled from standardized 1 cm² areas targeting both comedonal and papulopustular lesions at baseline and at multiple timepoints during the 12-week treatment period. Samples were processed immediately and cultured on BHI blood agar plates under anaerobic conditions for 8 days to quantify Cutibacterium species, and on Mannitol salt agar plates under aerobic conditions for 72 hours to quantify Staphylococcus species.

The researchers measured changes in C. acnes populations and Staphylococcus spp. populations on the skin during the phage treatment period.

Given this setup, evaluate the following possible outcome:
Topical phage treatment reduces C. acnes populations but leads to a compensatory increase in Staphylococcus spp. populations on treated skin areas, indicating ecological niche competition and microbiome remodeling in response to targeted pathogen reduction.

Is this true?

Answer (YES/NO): NO